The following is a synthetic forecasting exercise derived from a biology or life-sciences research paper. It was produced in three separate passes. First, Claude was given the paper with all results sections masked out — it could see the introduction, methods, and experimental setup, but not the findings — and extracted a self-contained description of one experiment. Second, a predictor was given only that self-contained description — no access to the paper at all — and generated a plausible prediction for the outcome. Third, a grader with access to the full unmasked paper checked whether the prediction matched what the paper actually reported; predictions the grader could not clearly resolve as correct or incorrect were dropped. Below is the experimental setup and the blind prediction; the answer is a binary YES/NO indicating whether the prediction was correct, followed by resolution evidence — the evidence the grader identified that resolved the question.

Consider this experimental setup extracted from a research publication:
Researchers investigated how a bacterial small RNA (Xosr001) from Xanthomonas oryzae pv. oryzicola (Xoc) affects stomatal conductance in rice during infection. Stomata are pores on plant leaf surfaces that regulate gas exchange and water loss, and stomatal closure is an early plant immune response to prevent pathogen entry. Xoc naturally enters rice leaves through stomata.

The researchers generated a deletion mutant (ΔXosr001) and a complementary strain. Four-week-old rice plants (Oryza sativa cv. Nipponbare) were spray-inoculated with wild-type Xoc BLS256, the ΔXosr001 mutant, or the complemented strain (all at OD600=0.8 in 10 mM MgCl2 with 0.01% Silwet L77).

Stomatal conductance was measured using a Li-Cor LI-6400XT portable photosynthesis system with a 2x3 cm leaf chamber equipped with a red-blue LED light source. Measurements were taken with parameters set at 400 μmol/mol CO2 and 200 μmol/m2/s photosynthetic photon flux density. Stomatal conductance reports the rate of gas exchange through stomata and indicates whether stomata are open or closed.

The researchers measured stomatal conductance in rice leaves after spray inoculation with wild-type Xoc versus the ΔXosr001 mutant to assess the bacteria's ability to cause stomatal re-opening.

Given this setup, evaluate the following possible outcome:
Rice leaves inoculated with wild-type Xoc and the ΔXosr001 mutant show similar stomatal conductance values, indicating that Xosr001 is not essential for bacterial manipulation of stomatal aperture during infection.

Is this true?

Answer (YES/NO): NO